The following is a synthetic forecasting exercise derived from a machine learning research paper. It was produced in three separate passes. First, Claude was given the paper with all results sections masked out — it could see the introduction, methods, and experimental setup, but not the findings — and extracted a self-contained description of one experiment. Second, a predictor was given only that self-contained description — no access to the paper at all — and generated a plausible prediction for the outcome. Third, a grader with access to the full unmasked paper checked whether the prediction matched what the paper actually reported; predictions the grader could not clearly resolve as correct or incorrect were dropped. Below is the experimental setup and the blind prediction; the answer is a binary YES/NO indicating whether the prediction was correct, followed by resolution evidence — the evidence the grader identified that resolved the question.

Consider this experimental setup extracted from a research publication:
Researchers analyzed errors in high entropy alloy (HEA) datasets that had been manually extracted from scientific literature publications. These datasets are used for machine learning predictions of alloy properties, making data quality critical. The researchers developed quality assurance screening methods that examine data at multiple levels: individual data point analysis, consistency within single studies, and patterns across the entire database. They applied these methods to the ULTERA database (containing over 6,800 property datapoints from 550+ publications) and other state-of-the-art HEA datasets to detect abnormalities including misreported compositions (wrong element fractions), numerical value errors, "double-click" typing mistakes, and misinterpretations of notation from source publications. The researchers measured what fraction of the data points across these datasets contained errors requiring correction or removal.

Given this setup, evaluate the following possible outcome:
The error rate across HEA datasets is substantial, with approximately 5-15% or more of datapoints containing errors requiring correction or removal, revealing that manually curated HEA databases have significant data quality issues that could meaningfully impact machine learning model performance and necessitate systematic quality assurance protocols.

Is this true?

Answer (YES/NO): YES